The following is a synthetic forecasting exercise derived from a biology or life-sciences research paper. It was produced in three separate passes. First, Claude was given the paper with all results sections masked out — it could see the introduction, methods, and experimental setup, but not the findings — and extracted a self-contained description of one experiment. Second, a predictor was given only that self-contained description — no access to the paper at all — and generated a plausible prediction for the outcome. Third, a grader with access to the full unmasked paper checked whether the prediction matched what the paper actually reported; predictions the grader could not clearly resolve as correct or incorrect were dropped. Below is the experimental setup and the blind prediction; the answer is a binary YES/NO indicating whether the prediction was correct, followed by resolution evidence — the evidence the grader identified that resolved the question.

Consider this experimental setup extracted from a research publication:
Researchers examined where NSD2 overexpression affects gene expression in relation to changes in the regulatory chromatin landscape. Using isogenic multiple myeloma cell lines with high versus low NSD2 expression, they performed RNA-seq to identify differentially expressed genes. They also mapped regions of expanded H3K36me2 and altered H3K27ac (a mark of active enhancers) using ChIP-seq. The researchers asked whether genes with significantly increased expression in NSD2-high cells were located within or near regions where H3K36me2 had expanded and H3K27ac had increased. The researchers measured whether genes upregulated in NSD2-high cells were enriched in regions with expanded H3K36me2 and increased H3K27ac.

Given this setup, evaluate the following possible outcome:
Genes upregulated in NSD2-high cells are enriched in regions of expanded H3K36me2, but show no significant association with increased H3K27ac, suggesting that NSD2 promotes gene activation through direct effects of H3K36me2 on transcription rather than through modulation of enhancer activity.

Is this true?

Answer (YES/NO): NO